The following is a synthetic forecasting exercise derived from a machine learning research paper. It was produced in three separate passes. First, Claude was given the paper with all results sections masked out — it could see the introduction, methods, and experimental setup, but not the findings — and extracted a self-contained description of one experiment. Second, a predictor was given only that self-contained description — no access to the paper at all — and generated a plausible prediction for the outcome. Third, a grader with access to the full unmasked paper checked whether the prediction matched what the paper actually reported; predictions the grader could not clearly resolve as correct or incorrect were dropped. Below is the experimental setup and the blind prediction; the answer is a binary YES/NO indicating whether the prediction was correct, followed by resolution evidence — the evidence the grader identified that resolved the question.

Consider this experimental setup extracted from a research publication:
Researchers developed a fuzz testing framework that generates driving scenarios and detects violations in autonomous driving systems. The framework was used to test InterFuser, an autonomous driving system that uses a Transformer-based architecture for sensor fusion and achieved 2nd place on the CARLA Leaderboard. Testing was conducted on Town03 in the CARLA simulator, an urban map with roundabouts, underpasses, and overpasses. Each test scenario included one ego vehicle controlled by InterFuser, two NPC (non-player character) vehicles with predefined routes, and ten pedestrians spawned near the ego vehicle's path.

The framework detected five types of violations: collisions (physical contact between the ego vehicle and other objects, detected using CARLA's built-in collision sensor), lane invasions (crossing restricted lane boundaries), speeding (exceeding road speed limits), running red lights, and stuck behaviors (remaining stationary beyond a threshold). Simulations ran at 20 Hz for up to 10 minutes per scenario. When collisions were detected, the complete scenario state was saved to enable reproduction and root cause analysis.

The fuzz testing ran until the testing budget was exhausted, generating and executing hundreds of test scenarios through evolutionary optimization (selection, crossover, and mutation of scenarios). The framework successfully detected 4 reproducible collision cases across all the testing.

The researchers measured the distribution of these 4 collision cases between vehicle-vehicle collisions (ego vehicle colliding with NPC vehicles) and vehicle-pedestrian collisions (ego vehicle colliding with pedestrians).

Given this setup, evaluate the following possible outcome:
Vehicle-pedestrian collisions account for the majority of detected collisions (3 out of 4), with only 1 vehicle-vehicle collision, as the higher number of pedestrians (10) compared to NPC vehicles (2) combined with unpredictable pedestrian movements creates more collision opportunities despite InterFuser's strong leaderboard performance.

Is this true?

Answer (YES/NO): NO